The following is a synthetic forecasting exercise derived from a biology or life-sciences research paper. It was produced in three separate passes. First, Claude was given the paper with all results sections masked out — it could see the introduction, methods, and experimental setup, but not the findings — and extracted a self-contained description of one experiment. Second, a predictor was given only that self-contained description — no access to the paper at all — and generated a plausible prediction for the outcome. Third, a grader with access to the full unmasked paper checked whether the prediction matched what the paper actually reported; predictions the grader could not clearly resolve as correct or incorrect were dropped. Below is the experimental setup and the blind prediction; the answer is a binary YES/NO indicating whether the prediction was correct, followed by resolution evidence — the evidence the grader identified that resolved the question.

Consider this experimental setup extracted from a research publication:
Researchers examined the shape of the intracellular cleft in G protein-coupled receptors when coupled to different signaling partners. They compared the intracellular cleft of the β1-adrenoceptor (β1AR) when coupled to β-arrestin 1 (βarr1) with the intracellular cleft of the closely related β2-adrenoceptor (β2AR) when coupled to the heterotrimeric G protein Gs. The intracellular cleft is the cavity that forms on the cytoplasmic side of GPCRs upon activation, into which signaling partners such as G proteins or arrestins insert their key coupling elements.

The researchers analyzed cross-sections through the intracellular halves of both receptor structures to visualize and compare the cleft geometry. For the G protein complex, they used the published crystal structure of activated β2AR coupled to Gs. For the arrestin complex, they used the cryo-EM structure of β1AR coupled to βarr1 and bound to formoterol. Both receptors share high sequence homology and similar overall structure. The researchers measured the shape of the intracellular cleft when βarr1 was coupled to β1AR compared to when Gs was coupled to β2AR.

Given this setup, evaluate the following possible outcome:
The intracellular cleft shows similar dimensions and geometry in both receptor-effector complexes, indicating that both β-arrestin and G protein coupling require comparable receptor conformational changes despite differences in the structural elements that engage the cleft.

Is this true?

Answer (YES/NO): NO